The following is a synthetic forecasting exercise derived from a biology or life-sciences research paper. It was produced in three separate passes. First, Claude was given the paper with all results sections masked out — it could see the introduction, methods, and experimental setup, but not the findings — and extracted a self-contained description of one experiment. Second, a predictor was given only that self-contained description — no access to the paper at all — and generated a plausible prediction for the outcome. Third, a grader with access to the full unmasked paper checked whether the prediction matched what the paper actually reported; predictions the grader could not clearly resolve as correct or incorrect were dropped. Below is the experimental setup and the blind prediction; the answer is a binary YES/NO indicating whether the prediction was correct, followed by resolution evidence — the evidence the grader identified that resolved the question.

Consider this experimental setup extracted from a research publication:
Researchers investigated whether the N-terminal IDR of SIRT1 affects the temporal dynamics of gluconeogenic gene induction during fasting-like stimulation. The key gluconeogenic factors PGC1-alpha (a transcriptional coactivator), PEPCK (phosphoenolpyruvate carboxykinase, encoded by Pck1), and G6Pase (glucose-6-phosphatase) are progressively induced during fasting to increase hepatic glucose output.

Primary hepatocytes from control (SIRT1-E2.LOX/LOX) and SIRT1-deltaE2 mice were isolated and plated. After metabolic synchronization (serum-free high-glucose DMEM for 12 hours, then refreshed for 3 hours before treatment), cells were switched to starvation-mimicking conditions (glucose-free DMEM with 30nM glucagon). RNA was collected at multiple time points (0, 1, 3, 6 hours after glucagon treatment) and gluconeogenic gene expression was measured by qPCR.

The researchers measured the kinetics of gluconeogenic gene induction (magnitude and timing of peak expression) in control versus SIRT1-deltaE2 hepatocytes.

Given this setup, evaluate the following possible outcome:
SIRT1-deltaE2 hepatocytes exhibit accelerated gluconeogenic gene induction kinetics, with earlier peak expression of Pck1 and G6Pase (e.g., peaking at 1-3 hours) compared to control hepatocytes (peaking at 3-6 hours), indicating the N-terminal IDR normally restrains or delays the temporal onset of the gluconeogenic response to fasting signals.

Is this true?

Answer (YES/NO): YES